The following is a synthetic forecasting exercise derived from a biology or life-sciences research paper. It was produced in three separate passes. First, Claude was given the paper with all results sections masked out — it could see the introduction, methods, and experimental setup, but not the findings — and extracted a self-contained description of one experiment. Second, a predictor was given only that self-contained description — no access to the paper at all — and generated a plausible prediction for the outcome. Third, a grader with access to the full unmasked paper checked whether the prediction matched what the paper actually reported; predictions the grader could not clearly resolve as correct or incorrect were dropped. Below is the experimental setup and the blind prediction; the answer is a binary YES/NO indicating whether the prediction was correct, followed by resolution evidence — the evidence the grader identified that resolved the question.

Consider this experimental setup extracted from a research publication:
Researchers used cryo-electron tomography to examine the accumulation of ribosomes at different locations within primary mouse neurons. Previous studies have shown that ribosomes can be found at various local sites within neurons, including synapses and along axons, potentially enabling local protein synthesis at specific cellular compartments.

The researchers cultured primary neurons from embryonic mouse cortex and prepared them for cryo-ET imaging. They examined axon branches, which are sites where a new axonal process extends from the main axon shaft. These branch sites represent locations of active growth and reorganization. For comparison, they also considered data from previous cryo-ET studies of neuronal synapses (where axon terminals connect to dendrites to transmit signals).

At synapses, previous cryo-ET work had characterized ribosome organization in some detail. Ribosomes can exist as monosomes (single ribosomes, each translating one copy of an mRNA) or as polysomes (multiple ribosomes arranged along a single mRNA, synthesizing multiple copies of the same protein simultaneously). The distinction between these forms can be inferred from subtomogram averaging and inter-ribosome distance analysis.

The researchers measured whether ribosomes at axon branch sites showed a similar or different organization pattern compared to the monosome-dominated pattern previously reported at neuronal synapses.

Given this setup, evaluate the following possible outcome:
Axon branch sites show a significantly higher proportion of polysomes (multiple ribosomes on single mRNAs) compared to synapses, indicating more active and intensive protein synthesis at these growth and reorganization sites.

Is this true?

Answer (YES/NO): YES